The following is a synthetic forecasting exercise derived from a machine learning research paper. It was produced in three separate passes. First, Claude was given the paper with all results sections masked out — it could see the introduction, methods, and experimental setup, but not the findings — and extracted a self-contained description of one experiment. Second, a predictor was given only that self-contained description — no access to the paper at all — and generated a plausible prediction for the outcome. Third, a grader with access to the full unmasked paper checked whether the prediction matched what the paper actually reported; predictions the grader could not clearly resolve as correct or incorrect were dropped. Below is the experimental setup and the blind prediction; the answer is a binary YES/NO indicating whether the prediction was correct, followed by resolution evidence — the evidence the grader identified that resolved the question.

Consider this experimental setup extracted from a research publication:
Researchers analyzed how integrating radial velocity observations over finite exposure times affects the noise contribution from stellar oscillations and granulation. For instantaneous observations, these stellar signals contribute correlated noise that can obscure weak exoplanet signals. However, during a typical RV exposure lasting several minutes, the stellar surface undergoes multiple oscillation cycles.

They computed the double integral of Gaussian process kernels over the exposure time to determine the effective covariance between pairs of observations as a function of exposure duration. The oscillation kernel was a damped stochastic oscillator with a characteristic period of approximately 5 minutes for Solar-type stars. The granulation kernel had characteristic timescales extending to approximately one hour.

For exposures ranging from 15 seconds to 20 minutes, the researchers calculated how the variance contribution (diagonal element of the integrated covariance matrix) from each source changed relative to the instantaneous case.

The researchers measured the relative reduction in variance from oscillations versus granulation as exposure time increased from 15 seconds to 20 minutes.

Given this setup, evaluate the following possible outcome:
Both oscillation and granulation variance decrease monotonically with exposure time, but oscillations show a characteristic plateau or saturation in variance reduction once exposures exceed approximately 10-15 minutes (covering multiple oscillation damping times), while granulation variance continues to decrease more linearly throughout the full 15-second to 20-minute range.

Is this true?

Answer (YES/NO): NO